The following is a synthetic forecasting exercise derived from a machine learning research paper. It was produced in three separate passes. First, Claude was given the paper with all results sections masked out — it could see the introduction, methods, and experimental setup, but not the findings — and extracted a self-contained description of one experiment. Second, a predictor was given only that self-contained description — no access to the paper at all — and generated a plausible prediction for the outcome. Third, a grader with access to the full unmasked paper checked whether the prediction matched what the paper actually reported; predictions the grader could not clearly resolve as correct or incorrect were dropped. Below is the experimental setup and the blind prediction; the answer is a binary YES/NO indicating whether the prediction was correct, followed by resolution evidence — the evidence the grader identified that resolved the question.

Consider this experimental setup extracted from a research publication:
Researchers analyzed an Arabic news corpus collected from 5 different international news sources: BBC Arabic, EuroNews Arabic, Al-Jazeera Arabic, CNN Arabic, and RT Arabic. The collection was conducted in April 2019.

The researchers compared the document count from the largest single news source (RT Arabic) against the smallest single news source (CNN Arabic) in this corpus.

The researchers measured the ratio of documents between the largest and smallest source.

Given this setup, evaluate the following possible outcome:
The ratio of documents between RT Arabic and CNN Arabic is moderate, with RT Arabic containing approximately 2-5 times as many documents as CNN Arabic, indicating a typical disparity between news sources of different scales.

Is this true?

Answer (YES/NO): NO